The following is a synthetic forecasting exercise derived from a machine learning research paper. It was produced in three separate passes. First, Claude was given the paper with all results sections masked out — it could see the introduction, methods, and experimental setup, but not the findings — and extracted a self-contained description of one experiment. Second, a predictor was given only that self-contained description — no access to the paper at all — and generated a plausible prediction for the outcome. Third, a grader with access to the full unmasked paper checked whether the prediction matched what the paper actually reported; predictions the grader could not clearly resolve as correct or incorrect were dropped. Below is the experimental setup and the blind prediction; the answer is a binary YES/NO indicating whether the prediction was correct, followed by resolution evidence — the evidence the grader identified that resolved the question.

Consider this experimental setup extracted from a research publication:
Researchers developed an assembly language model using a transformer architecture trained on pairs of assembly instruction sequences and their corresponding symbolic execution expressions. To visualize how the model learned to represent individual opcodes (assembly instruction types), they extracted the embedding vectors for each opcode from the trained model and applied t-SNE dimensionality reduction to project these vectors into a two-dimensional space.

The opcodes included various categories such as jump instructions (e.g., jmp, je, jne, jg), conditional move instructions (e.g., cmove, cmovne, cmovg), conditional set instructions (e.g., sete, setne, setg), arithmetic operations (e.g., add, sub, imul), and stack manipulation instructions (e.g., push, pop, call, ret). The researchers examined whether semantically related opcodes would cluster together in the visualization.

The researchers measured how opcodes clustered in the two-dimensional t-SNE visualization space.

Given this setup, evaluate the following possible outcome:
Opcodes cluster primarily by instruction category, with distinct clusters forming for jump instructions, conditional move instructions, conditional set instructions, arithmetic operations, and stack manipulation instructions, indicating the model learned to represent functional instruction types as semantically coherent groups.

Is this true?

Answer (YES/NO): NO